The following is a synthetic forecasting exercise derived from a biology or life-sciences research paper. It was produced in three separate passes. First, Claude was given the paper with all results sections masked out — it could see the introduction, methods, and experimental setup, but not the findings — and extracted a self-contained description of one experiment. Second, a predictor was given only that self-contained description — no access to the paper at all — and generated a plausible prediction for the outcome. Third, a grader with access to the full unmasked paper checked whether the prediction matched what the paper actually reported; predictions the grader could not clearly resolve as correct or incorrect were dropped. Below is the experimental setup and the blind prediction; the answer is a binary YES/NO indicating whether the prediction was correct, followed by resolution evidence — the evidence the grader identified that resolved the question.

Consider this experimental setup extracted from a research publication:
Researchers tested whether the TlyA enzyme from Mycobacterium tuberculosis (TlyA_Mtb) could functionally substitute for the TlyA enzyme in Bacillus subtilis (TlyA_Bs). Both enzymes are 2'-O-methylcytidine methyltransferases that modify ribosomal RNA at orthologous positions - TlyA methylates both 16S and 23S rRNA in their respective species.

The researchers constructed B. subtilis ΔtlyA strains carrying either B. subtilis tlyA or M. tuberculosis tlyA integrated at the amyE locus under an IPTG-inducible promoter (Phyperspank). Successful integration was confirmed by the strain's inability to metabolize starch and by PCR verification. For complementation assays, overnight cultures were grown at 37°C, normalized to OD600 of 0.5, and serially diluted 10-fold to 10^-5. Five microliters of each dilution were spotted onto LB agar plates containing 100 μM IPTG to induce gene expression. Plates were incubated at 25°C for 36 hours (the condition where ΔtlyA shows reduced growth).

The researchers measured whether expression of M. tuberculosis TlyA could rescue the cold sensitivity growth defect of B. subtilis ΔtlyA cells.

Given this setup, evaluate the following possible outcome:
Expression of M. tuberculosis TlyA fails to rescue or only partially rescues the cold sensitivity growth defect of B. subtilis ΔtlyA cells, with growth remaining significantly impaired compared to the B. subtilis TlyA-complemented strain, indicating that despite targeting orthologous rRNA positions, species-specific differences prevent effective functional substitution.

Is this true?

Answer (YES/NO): YES